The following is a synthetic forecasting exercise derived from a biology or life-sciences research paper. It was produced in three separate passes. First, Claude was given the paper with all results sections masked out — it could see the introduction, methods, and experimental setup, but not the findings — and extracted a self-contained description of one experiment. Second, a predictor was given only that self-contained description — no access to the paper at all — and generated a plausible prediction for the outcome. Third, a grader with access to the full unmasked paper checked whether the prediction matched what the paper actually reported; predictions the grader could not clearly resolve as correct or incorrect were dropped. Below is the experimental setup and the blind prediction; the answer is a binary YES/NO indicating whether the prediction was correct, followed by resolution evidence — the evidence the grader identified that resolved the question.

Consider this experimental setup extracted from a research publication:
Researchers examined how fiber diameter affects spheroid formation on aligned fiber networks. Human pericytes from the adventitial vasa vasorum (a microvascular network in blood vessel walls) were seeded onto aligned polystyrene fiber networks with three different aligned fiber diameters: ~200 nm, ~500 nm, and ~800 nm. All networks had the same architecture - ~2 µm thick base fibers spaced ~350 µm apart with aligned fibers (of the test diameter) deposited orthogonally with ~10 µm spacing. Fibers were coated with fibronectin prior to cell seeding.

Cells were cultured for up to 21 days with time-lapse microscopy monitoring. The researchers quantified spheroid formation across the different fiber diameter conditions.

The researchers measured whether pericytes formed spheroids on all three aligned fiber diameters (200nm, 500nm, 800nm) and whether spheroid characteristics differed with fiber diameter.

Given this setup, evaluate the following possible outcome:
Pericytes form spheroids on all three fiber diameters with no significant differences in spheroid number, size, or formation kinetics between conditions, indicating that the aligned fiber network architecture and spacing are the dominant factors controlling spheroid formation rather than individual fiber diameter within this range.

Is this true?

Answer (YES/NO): NO